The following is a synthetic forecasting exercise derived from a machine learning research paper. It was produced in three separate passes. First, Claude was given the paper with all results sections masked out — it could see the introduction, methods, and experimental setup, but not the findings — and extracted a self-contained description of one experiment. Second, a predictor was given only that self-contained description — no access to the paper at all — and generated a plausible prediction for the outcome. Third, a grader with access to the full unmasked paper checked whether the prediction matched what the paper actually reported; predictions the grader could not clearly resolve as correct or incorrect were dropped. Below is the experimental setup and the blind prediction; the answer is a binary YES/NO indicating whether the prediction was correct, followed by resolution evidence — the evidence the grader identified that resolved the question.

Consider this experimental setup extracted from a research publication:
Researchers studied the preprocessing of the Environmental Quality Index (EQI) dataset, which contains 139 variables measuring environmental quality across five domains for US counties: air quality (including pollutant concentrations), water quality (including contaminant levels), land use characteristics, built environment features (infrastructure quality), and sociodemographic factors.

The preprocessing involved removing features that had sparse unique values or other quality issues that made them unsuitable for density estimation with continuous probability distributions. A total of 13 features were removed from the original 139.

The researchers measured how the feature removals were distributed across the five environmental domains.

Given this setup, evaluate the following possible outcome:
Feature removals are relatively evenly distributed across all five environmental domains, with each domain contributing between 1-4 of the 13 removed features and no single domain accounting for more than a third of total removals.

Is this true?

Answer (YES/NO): NO